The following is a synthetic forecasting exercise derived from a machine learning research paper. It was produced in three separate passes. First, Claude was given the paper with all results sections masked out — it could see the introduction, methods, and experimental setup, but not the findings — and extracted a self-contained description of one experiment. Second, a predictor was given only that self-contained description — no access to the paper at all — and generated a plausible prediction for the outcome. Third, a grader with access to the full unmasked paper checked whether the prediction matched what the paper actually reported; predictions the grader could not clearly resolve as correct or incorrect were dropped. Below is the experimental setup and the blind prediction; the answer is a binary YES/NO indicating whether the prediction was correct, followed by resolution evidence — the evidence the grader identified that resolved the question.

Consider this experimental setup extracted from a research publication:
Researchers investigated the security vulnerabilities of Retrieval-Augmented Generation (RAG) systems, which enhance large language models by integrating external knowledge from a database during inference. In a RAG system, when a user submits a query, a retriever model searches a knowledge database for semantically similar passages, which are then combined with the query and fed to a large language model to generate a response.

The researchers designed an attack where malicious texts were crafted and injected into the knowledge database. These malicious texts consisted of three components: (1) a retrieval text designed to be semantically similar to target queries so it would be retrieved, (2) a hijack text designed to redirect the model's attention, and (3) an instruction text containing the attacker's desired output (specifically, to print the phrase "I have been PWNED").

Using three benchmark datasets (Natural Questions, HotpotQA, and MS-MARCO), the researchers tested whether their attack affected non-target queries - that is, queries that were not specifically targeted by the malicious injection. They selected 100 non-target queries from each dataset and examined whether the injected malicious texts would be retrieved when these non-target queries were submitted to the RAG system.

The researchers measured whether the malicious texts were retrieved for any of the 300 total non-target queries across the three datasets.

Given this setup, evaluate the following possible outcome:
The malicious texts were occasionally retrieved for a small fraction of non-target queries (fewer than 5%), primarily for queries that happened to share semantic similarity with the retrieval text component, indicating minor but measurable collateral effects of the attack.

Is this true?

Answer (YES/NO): NO